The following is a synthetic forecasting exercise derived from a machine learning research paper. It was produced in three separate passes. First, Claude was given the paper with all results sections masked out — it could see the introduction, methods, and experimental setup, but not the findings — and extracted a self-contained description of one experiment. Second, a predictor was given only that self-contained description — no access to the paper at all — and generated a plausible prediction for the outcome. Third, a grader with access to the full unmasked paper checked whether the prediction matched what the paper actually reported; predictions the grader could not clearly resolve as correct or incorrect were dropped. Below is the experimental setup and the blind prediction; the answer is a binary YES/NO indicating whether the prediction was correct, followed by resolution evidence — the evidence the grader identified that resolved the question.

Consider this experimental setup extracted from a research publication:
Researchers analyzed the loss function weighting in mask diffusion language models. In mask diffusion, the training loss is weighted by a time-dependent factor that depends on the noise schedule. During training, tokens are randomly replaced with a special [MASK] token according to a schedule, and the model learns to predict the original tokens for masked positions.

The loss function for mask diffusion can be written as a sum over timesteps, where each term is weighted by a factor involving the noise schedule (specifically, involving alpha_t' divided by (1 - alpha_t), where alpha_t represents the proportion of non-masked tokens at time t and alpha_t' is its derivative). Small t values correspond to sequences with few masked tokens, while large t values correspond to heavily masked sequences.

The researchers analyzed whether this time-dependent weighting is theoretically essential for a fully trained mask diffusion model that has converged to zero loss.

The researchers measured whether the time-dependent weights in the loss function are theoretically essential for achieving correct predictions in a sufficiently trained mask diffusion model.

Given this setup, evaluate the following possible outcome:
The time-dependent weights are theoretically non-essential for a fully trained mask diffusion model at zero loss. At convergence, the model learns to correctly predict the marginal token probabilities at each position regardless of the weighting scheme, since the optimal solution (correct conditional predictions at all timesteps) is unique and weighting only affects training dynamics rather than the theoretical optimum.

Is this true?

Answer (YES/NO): YES